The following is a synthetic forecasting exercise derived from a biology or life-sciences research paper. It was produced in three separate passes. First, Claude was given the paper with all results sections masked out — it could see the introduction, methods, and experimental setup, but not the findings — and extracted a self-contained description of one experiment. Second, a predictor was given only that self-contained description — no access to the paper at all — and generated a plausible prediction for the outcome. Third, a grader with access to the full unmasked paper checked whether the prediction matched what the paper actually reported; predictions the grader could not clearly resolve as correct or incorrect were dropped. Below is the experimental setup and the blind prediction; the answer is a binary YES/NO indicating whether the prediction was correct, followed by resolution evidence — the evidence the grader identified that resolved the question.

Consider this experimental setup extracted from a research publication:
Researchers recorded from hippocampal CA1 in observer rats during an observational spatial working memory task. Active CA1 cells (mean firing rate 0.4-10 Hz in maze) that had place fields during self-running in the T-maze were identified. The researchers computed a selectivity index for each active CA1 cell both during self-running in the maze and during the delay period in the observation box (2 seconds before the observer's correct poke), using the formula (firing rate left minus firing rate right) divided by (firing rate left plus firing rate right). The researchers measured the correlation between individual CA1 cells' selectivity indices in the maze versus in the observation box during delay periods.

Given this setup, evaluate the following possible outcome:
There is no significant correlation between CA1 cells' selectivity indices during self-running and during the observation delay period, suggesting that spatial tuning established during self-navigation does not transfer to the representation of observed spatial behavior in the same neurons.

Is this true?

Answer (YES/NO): YES